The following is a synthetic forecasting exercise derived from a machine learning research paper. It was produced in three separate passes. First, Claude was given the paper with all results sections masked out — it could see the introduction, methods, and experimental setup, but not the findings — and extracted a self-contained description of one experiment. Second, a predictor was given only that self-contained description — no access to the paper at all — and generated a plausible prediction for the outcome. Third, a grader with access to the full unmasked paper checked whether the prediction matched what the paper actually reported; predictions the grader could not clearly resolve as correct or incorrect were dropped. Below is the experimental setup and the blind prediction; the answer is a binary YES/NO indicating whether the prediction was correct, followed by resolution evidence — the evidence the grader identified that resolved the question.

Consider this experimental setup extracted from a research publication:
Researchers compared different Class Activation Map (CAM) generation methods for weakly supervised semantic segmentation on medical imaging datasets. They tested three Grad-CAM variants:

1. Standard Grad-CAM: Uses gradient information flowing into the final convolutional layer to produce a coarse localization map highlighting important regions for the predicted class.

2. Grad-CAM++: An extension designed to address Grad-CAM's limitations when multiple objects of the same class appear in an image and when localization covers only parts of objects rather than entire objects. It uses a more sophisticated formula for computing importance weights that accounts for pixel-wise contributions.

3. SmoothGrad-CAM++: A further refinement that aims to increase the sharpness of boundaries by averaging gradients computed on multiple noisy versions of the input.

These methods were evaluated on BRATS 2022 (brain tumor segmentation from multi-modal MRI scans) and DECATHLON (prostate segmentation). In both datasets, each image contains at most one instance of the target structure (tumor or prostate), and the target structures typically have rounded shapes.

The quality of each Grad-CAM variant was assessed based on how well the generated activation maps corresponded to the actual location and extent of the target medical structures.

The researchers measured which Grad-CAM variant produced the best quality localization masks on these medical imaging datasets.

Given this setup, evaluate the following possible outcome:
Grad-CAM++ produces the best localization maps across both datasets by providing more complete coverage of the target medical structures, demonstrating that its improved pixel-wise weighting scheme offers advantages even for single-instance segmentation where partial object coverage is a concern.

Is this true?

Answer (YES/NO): NO